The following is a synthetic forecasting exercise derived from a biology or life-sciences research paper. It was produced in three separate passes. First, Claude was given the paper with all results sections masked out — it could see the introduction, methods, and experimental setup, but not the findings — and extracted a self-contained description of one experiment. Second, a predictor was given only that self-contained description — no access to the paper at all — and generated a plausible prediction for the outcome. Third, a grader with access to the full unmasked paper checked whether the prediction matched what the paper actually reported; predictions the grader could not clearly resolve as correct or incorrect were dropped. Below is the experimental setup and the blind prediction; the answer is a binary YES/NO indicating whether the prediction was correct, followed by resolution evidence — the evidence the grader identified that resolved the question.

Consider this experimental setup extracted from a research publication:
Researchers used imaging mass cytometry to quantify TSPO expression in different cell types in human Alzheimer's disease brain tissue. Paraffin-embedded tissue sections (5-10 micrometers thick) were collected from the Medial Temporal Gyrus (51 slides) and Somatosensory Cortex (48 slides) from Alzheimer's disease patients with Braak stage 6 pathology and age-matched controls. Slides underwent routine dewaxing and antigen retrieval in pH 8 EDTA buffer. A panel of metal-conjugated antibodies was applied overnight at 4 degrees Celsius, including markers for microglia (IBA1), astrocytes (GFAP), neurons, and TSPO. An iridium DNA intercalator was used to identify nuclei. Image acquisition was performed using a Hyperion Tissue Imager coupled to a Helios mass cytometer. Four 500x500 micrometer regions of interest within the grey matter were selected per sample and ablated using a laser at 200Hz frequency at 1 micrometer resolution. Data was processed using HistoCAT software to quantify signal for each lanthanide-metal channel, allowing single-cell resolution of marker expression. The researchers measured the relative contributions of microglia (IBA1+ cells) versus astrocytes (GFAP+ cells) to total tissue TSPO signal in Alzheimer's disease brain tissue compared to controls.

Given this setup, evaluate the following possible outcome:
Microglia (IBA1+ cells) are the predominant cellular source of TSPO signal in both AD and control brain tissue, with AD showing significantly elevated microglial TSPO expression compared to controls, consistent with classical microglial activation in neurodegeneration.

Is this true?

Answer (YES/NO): NO